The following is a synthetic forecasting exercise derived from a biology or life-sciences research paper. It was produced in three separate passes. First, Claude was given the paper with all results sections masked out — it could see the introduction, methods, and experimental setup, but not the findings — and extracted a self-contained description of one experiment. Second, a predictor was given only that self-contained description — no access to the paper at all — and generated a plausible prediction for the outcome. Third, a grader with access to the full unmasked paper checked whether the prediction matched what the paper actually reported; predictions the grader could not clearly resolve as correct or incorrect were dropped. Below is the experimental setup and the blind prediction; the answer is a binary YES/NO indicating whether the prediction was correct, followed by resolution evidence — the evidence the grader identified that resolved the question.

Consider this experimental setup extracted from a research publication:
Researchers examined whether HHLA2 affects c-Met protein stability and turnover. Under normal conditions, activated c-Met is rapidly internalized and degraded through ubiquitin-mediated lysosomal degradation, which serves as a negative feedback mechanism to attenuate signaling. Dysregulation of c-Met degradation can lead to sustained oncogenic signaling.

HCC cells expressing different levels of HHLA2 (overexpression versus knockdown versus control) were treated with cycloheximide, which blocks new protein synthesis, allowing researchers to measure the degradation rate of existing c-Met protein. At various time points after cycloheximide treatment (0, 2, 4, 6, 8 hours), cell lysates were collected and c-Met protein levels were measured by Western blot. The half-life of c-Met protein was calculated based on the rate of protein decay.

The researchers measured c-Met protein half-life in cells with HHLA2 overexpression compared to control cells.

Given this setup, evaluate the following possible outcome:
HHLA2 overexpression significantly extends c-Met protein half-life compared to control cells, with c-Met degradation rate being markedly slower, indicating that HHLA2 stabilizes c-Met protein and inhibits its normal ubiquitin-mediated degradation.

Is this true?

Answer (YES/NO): YES